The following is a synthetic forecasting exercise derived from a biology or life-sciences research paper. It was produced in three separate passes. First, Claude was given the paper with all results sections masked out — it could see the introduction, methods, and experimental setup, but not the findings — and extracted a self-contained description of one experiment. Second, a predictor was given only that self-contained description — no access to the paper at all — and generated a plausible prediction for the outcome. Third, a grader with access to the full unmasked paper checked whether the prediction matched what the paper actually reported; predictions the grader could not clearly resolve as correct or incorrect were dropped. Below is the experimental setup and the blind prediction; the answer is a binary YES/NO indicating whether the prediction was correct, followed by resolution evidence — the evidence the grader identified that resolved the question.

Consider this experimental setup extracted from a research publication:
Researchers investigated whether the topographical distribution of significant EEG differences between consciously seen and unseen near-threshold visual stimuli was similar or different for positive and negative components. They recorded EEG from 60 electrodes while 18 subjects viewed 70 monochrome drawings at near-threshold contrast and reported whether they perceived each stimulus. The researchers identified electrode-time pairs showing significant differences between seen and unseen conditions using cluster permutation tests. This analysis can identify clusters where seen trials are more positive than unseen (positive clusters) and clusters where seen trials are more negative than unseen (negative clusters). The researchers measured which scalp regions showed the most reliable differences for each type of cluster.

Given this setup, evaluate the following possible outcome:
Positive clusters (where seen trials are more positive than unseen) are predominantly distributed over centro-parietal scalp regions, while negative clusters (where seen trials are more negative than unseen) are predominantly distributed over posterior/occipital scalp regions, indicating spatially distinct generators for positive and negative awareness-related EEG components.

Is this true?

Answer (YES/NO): NO